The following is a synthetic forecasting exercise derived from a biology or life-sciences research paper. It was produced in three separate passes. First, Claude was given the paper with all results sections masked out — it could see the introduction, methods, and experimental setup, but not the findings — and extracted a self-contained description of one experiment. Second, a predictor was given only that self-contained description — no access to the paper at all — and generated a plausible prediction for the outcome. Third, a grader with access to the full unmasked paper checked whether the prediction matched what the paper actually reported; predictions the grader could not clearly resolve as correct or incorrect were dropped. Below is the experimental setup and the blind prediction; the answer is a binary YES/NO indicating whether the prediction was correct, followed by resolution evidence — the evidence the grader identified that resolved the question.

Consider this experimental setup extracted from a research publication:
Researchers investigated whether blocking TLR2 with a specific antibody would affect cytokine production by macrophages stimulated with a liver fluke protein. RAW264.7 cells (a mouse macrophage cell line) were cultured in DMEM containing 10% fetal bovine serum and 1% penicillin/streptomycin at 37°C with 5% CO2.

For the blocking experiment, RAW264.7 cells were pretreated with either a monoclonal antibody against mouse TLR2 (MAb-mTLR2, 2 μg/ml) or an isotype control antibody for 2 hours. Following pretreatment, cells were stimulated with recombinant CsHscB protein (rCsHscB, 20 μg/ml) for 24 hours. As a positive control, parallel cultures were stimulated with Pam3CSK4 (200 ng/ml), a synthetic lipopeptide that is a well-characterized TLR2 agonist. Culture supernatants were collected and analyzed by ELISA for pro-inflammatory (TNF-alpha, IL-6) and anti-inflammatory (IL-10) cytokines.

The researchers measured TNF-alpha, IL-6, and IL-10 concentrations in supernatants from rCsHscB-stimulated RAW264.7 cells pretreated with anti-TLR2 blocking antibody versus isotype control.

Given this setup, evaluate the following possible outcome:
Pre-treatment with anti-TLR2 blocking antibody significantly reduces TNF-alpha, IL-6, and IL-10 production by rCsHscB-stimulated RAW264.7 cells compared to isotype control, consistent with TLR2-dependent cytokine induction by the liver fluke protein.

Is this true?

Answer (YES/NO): YES